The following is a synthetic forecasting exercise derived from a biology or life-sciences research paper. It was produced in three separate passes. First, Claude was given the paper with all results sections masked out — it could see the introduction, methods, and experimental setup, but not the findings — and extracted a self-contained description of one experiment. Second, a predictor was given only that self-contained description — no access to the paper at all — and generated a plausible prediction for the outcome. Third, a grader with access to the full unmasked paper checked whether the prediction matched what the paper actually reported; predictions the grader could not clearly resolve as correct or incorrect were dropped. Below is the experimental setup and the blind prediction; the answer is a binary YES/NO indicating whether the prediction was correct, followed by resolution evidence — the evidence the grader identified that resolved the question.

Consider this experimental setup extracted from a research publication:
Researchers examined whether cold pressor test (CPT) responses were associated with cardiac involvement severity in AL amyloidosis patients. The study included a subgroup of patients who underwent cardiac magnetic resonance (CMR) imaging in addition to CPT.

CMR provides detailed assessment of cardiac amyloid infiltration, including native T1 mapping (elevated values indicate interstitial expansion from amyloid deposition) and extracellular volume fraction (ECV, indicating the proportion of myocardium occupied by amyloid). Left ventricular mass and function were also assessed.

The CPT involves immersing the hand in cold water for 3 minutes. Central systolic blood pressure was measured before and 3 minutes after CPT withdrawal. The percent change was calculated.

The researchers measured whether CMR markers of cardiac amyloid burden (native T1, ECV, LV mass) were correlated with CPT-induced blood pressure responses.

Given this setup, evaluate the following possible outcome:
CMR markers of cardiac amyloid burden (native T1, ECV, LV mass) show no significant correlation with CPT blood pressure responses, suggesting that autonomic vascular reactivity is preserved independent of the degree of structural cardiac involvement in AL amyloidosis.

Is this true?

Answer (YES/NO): NO